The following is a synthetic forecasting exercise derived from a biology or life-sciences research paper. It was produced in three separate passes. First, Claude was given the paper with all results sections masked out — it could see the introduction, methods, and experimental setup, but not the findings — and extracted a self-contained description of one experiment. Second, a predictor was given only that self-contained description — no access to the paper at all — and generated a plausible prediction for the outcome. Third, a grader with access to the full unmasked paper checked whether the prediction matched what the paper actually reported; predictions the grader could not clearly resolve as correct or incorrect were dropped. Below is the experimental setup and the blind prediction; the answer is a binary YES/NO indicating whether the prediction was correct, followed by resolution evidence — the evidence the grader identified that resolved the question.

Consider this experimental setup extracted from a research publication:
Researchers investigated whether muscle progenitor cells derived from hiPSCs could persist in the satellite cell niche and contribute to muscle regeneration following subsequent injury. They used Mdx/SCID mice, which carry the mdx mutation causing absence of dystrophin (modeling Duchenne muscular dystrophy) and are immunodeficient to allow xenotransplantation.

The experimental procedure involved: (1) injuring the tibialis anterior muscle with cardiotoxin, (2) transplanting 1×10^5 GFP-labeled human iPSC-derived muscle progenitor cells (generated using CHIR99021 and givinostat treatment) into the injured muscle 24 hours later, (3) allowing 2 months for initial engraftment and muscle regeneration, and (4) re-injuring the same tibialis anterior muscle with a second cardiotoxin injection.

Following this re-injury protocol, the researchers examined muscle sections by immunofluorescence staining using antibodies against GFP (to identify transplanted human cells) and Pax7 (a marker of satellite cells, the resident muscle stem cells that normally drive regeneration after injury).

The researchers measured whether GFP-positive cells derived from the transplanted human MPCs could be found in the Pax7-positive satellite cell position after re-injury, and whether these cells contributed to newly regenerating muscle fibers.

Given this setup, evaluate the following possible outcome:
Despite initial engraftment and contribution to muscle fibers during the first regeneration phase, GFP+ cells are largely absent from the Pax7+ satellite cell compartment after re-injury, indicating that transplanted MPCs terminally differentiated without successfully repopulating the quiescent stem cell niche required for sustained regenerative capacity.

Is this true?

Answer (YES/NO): NO